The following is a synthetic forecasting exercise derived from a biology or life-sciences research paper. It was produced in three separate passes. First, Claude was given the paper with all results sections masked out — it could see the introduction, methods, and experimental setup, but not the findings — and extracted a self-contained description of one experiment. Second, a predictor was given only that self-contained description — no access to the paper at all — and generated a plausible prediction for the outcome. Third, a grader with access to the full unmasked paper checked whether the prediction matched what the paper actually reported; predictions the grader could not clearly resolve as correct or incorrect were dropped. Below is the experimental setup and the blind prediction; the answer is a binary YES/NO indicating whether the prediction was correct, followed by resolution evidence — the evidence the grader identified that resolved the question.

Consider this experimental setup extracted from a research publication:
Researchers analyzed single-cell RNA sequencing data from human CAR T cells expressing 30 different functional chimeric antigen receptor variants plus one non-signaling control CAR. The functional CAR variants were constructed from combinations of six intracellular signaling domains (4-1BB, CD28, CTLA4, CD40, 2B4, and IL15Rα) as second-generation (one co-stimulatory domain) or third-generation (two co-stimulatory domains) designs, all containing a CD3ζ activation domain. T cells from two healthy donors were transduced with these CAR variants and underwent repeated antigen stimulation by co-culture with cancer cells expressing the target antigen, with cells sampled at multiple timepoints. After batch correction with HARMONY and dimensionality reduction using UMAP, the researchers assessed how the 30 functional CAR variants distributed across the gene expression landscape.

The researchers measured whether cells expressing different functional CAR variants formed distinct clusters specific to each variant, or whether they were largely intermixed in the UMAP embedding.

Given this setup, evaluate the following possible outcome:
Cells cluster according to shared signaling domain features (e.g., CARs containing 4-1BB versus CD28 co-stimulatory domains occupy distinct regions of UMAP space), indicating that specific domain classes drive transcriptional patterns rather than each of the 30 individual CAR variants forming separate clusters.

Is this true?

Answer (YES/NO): NO